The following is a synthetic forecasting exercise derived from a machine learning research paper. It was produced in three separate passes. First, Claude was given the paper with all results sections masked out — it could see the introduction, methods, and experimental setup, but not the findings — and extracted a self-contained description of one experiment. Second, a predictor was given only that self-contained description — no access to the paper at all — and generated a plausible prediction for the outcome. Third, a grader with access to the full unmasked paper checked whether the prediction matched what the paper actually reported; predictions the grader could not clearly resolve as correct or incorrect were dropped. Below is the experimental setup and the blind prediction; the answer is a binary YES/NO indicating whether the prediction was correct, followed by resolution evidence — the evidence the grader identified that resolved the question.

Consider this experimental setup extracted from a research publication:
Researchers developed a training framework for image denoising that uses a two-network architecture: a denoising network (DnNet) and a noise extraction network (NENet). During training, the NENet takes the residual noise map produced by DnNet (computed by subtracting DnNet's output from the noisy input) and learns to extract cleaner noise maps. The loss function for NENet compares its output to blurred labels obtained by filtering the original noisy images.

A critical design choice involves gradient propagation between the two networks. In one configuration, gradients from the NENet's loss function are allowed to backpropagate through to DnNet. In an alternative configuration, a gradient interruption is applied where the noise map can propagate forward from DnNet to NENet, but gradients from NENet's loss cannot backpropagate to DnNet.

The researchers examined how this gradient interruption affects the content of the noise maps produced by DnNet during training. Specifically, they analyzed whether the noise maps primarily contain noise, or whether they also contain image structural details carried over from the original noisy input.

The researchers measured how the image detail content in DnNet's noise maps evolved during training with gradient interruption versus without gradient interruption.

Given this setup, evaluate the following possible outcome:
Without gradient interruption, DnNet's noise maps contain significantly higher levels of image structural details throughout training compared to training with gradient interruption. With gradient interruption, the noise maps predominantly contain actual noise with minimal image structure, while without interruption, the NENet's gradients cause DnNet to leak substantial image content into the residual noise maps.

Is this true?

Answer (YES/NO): YES